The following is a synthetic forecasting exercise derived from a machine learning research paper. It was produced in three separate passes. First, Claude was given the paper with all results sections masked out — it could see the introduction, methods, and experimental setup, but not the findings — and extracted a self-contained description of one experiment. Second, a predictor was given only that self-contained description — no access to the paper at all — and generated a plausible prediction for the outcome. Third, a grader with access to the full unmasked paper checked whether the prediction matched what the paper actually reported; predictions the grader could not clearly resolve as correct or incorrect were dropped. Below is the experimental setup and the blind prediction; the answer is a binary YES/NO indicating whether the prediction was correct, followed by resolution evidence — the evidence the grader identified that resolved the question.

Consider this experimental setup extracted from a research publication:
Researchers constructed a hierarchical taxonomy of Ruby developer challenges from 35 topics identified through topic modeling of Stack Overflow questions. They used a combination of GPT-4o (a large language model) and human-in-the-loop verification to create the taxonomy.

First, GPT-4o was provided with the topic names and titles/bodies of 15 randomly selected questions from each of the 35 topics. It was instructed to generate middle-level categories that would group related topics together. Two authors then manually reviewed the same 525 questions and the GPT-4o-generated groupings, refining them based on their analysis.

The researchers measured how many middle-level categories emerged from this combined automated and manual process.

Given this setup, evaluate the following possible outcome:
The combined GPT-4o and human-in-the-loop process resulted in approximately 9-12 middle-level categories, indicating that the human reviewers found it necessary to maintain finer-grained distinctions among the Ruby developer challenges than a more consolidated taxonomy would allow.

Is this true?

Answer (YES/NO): NO